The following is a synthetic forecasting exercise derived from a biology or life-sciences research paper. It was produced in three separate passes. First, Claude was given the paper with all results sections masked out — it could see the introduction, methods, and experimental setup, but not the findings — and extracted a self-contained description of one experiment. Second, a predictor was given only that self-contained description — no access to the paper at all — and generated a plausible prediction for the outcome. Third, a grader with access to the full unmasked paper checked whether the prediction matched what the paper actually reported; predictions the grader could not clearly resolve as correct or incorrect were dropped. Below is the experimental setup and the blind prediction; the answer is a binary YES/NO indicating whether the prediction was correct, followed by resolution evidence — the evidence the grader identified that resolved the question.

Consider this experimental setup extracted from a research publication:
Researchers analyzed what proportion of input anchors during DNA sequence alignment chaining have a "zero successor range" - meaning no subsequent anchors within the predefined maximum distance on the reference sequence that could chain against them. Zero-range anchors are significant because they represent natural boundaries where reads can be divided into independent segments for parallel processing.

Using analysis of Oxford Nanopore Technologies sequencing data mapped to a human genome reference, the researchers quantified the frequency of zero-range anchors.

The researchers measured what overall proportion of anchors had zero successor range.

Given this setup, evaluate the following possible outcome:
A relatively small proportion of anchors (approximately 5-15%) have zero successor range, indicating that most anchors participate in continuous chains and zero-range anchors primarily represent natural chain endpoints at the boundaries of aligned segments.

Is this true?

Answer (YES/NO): NO